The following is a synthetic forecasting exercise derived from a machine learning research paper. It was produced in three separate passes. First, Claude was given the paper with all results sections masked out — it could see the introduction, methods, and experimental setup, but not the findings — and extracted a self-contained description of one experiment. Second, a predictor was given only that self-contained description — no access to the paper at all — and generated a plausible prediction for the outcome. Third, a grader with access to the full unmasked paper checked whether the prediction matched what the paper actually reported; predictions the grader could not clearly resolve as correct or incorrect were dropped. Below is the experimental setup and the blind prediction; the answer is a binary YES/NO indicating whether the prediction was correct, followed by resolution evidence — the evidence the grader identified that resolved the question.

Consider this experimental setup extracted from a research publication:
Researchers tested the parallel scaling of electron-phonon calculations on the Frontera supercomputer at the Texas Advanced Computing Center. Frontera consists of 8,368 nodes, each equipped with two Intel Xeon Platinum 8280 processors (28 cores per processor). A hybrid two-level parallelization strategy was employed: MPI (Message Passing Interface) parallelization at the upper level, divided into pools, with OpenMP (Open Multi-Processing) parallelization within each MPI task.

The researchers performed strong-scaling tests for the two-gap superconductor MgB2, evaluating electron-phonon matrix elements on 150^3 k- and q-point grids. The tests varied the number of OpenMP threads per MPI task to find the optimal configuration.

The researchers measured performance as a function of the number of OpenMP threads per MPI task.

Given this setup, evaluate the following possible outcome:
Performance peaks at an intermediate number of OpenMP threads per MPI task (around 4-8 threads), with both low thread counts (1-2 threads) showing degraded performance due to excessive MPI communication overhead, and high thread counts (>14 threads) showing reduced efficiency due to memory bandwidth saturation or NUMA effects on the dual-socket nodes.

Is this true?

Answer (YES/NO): NO